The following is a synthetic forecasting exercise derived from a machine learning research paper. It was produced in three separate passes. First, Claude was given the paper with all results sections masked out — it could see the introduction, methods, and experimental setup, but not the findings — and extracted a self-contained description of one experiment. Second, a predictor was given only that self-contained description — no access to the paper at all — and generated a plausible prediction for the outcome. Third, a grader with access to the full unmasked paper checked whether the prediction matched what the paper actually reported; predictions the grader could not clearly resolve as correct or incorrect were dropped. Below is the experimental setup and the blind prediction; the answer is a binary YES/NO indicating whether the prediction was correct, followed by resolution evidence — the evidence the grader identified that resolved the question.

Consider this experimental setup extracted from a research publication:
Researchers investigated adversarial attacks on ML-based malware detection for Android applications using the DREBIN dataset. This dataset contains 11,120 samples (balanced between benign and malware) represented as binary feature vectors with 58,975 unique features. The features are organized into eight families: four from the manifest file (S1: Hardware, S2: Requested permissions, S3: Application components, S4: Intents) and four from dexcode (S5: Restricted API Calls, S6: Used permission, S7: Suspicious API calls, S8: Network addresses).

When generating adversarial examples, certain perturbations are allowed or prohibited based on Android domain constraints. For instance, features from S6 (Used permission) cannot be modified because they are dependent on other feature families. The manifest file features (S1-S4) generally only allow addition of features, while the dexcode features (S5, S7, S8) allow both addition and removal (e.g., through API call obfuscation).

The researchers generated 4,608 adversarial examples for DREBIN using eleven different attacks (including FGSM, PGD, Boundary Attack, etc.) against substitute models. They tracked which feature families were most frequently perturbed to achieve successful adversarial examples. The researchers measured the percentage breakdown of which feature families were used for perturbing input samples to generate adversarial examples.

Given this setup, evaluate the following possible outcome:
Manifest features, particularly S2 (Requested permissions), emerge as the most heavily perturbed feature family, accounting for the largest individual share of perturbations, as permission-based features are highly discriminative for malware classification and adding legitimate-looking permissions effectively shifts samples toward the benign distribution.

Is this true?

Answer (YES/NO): NO